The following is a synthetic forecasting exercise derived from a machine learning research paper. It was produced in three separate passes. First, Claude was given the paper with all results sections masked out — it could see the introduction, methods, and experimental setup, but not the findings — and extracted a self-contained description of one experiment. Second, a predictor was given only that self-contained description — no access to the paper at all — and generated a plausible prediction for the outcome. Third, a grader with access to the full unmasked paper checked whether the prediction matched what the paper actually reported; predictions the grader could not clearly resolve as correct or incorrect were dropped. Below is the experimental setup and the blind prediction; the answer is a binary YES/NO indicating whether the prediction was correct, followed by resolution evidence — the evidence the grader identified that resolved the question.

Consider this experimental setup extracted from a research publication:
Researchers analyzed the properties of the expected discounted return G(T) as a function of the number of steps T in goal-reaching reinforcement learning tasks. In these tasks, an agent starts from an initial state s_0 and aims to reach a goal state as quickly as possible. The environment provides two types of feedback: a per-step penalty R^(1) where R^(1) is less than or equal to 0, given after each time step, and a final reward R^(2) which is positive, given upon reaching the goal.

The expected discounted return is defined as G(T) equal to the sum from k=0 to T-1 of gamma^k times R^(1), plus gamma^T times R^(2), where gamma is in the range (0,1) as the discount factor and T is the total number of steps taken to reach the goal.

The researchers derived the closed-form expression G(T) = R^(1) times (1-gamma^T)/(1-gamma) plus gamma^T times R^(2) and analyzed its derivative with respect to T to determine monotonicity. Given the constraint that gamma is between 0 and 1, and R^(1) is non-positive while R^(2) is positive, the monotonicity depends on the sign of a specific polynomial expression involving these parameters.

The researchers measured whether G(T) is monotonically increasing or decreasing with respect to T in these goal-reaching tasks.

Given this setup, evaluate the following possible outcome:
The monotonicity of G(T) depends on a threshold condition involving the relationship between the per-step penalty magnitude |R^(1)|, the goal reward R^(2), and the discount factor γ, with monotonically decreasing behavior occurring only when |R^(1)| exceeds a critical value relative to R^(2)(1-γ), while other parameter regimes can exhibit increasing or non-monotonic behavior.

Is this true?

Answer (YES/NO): NO